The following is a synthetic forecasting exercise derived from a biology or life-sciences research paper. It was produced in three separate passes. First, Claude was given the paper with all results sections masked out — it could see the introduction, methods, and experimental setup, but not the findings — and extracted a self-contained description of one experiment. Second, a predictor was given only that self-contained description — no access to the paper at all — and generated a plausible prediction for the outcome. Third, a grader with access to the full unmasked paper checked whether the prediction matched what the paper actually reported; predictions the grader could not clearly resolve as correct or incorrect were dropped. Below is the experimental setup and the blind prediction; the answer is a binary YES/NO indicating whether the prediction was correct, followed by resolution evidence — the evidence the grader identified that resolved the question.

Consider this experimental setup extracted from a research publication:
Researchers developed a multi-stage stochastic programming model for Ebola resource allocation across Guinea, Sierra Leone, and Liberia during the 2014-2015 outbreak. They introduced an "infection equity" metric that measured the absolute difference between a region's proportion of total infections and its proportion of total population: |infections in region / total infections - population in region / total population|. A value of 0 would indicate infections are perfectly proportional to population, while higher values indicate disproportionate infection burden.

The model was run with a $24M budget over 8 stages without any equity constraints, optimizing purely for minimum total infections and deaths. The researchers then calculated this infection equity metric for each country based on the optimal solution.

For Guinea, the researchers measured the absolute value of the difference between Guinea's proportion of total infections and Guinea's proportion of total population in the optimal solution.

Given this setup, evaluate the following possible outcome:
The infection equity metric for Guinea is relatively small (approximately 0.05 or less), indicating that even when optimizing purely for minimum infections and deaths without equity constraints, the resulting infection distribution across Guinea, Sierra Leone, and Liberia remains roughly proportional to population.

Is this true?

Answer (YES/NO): NO